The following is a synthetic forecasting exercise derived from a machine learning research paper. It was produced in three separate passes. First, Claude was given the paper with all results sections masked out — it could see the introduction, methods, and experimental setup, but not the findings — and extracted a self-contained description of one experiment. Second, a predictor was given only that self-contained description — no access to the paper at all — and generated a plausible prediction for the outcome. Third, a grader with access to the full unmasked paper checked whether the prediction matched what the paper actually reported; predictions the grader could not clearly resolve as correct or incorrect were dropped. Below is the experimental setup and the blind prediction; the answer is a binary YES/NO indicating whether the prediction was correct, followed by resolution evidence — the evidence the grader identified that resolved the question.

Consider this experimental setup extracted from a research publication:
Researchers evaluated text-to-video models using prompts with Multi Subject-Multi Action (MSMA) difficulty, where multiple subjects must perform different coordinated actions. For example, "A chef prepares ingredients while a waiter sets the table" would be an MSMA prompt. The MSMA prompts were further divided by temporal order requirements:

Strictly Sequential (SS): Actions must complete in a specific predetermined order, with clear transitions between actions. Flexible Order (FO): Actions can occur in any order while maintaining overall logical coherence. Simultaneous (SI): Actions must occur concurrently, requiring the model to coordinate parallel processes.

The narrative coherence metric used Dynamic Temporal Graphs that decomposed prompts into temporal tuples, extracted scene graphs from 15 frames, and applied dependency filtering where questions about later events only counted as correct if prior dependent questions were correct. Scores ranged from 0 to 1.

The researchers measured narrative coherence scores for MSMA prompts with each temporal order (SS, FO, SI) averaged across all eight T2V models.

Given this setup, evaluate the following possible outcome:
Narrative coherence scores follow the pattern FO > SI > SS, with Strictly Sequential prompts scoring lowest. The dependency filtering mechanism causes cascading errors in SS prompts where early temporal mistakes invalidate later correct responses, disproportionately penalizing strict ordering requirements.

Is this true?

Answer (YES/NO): YES